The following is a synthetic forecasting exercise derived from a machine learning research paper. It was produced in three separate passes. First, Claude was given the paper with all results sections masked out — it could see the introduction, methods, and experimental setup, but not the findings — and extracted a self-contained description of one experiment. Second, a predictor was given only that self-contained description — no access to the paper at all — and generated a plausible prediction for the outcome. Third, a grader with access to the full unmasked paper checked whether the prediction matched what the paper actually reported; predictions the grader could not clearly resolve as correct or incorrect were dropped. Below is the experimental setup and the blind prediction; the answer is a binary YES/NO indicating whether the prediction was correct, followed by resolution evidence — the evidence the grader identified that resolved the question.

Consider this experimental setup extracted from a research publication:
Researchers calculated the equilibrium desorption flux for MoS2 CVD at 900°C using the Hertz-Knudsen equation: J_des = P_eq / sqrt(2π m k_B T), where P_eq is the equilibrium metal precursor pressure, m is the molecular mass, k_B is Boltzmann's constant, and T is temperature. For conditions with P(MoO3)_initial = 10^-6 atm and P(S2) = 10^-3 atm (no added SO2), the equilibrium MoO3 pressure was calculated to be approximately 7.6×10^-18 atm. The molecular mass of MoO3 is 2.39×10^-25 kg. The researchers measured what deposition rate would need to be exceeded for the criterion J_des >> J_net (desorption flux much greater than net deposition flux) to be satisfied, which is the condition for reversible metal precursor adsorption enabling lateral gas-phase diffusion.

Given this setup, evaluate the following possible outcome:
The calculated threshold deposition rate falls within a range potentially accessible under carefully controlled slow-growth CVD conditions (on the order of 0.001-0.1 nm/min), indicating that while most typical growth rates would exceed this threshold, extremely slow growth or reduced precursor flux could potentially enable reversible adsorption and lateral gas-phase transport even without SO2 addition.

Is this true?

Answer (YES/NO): NO